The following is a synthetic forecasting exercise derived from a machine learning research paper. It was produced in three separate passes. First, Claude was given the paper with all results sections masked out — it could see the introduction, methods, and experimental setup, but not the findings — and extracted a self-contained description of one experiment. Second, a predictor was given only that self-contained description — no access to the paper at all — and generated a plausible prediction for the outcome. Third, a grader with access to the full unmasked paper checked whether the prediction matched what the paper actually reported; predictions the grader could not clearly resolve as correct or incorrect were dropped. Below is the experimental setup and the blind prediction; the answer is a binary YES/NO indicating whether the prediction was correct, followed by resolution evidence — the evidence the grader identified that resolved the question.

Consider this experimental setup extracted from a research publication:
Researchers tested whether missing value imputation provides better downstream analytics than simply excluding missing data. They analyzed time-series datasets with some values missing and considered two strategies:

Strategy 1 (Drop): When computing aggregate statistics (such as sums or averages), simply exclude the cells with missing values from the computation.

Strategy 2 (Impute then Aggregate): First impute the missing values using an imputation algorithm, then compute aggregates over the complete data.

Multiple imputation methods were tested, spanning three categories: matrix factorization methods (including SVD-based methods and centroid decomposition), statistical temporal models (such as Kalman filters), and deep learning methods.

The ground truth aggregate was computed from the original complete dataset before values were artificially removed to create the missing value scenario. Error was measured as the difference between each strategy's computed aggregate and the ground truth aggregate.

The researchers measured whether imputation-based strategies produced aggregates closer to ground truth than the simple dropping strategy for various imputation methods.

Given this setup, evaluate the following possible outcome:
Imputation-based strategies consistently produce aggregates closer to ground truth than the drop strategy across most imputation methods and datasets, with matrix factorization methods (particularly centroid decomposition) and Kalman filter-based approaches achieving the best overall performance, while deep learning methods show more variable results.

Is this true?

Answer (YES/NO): NO